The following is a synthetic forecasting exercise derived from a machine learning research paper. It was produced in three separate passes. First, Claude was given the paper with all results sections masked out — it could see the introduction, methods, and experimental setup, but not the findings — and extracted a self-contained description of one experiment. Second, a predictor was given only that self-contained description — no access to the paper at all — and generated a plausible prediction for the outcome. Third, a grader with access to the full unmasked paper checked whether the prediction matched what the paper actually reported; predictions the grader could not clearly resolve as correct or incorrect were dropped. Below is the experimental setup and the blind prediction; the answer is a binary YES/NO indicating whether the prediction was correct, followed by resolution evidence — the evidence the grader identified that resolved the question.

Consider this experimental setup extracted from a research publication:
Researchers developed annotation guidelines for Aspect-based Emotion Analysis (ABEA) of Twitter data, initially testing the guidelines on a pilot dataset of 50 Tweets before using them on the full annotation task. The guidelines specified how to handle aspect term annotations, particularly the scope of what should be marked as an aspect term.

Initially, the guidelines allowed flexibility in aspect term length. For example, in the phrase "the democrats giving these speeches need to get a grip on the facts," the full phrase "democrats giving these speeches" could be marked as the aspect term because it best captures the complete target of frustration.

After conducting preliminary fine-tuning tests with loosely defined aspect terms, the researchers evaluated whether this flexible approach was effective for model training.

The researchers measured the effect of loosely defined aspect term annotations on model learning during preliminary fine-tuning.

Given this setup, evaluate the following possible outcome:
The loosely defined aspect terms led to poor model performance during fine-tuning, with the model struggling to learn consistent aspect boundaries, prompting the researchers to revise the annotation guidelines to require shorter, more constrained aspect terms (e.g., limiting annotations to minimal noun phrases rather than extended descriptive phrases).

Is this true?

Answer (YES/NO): YES